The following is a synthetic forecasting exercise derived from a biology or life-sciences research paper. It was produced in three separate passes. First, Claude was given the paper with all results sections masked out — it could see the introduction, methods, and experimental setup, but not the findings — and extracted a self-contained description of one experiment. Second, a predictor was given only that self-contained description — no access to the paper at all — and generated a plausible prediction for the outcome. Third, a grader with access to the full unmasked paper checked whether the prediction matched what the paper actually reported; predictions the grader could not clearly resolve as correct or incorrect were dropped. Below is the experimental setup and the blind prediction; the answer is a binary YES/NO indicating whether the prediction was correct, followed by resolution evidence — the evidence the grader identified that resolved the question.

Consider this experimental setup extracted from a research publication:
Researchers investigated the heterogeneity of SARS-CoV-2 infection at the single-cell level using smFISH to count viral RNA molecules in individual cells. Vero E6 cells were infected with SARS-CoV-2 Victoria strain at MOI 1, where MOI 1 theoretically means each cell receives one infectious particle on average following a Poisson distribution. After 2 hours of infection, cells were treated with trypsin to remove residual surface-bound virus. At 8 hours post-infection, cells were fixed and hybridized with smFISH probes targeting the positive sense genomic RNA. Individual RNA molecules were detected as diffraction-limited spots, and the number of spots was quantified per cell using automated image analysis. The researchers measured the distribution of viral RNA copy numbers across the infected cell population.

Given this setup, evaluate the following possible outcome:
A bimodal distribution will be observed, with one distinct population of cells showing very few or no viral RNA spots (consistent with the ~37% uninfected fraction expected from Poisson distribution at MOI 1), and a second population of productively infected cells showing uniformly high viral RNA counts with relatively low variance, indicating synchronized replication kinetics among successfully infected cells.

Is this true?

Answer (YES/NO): NO